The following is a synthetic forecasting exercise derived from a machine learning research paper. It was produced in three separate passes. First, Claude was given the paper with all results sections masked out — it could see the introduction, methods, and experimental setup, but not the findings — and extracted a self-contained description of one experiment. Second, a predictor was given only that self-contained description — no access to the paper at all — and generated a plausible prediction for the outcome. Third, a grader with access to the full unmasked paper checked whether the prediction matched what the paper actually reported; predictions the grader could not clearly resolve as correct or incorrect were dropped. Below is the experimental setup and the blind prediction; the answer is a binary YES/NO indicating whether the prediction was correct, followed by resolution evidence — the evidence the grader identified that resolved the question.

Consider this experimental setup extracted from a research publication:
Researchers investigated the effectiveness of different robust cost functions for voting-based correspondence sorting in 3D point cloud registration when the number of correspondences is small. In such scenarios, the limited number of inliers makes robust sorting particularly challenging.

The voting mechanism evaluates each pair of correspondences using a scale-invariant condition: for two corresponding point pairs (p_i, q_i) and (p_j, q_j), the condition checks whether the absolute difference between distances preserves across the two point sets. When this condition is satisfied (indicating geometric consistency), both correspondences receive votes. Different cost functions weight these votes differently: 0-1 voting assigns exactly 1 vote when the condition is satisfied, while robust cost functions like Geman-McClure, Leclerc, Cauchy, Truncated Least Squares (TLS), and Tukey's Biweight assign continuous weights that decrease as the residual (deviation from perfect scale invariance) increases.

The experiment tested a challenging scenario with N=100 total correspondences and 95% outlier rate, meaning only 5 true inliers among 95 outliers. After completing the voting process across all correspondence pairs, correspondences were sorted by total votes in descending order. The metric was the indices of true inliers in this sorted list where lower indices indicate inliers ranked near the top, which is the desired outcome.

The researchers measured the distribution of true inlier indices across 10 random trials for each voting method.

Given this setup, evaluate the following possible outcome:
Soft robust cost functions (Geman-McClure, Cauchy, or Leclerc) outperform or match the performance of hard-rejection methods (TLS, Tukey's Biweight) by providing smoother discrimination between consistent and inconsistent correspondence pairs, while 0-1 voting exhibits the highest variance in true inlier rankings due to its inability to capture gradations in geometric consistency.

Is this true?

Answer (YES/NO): NO